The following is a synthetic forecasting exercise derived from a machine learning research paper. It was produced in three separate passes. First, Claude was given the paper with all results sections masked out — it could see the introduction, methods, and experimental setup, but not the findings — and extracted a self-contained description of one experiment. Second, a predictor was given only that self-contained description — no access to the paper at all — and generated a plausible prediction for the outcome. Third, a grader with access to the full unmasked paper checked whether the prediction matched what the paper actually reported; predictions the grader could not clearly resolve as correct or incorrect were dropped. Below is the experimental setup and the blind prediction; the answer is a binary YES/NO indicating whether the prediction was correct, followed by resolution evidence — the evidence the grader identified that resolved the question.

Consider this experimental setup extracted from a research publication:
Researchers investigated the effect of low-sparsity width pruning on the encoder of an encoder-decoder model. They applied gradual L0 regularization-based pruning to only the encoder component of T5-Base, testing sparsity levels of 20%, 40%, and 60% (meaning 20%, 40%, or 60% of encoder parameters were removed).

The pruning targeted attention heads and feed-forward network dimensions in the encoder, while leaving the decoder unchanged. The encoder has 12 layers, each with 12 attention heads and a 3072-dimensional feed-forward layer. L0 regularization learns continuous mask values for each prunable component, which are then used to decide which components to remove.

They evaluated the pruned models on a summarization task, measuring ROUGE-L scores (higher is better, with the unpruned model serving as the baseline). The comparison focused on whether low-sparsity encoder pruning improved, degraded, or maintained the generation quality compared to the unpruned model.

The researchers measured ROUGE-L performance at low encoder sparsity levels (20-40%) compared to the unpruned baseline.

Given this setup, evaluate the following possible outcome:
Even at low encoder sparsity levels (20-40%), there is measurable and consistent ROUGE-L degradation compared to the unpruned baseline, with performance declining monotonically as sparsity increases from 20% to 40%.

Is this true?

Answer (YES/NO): NO